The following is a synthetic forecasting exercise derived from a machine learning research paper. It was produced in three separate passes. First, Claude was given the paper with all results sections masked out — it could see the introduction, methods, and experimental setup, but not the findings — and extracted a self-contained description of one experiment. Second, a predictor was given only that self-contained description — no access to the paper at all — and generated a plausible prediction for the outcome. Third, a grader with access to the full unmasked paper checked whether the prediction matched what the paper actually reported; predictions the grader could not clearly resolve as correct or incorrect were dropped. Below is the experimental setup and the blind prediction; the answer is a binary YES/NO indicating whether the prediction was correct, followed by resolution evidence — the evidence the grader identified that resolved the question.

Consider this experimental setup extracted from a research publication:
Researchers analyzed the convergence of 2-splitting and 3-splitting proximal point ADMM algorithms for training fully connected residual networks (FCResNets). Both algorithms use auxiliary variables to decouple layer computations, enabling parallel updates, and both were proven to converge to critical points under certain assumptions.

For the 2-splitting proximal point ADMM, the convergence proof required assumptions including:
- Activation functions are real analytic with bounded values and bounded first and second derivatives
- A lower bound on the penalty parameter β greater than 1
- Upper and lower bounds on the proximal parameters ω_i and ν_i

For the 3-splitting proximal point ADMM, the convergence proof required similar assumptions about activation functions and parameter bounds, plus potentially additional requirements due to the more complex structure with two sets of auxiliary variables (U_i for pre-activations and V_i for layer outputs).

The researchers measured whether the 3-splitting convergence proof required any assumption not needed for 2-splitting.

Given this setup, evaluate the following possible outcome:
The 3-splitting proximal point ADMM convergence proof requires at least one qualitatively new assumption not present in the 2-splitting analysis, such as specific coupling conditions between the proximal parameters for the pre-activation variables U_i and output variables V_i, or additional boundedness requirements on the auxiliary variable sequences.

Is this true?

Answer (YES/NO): YES